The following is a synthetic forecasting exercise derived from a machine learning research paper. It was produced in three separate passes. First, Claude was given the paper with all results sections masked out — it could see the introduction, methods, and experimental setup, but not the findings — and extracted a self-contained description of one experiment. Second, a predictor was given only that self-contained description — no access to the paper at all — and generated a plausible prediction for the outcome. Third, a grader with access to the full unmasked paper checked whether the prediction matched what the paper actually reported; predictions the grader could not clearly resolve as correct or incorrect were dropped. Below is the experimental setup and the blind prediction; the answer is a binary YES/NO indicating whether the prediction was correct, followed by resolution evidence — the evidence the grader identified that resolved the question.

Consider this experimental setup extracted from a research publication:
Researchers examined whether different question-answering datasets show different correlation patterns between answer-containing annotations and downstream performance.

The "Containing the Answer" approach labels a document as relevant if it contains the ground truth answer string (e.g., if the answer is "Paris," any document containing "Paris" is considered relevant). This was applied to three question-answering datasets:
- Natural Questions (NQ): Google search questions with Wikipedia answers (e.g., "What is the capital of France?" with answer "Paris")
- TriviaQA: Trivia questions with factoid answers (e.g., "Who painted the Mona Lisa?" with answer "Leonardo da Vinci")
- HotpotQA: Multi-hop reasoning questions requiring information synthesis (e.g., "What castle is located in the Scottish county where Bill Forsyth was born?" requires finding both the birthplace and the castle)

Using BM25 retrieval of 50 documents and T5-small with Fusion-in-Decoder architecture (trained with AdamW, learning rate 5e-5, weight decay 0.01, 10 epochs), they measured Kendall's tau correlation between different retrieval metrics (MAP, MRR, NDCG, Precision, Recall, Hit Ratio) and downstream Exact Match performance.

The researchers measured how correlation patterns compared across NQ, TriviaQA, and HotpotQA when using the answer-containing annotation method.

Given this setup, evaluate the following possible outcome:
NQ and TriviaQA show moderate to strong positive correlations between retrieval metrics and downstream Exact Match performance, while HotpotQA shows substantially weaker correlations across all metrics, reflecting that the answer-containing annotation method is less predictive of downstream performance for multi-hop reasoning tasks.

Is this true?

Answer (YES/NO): NO